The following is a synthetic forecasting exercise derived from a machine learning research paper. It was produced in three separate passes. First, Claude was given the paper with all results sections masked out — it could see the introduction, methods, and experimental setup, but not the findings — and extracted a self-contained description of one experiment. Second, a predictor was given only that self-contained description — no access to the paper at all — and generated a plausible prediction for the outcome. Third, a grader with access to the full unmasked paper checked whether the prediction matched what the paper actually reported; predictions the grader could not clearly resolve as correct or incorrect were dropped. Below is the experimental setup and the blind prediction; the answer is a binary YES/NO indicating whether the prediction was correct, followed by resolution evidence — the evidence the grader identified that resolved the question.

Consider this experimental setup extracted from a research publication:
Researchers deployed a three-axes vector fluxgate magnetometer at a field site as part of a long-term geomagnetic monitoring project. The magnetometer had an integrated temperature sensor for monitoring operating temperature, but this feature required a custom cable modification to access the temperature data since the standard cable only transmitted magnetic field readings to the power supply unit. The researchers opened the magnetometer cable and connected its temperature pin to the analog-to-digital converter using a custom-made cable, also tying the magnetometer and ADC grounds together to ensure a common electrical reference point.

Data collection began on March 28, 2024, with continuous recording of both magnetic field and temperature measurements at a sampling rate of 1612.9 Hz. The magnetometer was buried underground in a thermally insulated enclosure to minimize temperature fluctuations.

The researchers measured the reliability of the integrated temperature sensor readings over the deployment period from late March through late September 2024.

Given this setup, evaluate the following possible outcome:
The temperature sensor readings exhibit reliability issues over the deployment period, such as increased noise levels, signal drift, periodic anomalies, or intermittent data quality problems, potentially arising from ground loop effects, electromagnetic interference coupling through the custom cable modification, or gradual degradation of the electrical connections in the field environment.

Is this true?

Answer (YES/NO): YES